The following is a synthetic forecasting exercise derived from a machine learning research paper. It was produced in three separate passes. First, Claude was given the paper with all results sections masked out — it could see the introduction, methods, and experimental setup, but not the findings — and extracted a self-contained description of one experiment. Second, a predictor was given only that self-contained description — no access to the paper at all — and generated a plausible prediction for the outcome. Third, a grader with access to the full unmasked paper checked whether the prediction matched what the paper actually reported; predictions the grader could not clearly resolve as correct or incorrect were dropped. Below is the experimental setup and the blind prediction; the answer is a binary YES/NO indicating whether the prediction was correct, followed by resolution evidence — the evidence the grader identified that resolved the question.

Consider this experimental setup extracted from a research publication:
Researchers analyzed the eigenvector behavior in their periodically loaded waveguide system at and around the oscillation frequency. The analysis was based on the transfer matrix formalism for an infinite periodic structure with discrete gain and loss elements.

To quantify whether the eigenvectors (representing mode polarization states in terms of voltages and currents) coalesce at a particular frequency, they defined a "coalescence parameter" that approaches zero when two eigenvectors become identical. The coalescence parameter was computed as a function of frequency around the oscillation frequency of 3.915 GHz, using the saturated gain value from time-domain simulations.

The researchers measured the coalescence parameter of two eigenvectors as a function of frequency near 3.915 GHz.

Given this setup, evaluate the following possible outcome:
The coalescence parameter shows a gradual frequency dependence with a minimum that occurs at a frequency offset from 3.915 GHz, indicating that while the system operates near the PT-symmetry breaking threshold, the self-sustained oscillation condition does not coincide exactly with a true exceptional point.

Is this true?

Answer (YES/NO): NO